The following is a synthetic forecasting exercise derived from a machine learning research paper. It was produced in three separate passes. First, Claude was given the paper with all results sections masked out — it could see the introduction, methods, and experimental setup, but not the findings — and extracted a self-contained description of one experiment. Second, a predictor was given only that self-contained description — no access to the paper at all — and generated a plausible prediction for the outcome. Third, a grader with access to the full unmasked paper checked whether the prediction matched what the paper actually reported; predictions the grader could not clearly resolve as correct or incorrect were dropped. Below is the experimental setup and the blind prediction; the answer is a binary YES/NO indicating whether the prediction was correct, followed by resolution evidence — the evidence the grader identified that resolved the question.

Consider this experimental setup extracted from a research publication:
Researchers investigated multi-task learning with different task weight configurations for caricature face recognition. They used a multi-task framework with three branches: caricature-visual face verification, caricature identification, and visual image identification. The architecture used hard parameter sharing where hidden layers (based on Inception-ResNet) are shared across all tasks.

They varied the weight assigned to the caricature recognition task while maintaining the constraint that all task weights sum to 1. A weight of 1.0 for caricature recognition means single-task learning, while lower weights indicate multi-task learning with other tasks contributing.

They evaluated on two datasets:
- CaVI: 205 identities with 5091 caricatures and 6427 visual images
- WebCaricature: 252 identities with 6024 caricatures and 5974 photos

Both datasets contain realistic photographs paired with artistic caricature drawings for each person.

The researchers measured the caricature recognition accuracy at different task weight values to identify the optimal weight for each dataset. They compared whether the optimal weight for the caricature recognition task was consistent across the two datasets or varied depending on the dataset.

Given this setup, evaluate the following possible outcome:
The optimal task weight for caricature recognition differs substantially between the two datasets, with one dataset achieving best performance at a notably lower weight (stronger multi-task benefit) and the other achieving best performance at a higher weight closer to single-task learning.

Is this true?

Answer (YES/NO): NO